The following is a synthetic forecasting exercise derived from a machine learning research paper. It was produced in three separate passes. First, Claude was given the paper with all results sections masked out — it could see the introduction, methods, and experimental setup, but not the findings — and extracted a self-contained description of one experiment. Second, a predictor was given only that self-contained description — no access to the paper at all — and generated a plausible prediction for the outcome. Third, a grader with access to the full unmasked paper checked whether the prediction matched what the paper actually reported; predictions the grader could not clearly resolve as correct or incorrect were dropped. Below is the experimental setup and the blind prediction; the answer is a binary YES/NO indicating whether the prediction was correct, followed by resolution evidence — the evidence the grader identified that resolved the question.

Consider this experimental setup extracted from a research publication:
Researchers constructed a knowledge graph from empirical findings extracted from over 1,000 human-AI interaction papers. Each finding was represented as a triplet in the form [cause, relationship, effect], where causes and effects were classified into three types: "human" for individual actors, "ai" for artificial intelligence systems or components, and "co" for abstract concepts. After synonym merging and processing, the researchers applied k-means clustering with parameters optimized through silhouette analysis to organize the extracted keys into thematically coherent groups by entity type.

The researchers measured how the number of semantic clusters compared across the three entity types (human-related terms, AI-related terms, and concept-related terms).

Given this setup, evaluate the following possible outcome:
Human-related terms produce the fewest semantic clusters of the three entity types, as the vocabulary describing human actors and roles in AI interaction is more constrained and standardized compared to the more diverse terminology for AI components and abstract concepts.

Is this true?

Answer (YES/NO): YES